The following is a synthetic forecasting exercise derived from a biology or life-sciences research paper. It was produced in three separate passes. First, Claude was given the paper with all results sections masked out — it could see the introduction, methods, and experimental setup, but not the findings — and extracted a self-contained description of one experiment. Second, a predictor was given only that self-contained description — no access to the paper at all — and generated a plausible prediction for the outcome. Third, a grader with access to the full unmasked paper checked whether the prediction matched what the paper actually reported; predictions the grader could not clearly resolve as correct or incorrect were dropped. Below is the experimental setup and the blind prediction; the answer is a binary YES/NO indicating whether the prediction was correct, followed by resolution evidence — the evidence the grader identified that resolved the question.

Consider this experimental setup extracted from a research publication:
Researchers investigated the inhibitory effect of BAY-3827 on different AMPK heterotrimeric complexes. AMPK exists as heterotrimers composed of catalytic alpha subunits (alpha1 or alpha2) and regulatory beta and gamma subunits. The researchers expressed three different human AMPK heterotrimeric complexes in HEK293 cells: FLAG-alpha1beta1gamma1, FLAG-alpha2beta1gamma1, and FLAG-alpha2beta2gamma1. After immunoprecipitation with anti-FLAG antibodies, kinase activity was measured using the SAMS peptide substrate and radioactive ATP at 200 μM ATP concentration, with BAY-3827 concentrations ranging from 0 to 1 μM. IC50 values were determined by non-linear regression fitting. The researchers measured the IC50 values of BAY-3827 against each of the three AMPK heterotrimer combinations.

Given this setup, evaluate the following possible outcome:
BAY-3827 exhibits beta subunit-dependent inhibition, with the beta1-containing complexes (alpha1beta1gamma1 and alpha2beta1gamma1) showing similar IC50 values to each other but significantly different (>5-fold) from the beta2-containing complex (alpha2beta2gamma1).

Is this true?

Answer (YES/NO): NO